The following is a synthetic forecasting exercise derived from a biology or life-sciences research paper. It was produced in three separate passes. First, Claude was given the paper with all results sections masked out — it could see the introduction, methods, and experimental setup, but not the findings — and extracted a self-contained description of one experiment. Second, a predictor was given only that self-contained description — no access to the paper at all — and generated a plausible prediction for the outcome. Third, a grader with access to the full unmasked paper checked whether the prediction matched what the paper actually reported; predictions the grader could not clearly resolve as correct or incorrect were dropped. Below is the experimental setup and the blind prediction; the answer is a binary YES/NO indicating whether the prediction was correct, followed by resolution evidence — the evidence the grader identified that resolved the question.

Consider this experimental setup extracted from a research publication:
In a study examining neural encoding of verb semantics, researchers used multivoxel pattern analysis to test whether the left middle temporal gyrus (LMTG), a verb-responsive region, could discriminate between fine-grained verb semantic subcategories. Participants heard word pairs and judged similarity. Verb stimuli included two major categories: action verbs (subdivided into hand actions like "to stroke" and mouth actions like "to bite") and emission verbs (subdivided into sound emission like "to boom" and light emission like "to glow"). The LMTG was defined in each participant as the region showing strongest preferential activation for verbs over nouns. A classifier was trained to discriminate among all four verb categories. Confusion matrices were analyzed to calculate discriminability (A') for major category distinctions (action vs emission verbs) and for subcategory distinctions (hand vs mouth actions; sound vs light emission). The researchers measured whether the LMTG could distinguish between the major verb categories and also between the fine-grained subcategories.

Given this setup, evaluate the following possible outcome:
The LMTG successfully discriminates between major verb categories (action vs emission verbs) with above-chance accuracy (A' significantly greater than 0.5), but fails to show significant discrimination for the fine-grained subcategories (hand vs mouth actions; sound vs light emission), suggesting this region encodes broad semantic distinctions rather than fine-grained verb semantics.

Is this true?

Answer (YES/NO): NO